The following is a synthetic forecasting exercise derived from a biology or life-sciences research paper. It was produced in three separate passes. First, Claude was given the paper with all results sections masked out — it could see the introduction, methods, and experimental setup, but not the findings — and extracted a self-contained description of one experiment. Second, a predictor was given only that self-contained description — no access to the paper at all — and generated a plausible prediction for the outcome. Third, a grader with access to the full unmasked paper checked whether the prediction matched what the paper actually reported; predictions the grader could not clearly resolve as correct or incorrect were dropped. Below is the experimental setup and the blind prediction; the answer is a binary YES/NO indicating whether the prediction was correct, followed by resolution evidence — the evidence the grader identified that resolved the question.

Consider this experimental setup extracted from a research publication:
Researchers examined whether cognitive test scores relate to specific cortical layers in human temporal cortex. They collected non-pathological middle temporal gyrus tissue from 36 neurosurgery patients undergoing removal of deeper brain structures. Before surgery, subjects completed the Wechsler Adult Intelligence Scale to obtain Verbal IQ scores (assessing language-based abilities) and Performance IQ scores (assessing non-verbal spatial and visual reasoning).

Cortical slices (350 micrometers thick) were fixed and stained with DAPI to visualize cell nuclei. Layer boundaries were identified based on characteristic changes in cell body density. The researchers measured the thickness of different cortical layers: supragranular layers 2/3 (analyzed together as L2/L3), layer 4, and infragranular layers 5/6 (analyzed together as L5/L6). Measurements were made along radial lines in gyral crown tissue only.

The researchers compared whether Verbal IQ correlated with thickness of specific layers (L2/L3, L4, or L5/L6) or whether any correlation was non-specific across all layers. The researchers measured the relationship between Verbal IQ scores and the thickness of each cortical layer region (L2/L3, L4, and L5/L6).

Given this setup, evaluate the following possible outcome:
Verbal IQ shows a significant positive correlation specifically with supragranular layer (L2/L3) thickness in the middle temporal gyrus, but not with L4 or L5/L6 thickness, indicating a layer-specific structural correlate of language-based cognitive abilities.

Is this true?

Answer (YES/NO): YES